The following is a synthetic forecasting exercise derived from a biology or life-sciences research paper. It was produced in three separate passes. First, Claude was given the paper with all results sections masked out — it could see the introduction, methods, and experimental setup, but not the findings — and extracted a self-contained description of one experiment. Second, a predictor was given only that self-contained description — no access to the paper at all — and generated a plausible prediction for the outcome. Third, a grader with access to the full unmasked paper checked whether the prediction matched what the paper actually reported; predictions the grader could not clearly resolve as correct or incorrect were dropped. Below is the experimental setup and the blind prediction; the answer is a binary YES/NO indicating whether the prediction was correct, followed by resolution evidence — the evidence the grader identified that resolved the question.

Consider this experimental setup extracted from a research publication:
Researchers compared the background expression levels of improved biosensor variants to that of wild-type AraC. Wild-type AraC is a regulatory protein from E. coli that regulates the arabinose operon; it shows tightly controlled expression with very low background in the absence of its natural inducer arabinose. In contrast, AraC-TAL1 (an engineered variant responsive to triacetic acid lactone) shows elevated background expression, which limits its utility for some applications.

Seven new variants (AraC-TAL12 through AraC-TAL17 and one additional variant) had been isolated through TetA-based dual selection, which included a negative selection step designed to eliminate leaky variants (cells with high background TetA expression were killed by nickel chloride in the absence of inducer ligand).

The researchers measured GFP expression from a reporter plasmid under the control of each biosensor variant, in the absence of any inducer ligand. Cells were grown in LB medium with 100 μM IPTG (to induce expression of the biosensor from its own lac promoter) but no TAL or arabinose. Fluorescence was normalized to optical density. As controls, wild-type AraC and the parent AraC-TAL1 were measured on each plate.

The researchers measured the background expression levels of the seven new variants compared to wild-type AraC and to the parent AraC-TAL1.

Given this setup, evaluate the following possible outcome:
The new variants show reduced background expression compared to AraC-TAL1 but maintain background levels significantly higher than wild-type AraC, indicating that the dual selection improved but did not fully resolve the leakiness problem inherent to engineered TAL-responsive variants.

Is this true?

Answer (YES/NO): NO